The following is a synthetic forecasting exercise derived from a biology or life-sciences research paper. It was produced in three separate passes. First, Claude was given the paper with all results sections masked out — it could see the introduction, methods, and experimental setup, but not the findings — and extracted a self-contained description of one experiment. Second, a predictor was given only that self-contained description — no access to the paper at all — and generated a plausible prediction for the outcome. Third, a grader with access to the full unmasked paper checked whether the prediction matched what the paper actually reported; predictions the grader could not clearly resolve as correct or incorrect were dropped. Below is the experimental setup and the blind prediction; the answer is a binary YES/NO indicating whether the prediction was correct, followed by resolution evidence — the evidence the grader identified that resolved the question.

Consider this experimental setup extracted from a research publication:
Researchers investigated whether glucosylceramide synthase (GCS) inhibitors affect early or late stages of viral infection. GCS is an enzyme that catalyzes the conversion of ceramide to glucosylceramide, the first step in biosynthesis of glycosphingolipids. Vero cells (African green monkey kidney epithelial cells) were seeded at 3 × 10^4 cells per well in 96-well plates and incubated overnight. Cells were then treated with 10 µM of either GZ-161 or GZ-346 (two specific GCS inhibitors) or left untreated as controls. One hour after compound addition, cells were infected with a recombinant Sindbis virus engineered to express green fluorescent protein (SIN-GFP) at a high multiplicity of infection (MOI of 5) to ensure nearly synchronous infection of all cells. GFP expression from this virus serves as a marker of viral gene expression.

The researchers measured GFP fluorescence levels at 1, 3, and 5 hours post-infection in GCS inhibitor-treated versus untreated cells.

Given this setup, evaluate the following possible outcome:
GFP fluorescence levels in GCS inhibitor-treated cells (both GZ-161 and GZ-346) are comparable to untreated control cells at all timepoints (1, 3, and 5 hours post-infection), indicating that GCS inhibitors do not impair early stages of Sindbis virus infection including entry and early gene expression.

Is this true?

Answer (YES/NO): NO